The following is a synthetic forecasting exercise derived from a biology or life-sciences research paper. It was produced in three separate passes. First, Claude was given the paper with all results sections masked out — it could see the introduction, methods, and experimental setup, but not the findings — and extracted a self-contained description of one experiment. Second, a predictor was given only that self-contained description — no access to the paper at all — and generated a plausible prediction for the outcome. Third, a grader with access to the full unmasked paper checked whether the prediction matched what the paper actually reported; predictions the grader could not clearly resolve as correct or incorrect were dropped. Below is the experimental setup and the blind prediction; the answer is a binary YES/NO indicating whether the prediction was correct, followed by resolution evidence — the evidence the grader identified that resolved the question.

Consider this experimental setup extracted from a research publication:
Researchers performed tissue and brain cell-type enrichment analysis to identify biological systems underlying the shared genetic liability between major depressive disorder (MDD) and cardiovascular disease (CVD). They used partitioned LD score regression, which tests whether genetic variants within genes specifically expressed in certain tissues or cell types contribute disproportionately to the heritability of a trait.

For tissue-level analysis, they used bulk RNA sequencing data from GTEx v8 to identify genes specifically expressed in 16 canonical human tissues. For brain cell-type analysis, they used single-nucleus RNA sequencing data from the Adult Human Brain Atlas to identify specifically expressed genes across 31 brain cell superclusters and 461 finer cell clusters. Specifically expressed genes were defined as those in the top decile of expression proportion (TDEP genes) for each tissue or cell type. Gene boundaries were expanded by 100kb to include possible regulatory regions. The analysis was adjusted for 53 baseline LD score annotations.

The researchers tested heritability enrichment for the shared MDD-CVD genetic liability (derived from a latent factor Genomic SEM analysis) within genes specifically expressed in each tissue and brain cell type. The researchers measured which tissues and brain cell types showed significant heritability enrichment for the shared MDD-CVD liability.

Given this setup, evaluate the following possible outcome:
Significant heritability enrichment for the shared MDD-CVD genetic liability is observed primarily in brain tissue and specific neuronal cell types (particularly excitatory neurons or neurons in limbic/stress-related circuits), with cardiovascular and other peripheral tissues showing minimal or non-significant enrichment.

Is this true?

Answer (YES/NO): NO